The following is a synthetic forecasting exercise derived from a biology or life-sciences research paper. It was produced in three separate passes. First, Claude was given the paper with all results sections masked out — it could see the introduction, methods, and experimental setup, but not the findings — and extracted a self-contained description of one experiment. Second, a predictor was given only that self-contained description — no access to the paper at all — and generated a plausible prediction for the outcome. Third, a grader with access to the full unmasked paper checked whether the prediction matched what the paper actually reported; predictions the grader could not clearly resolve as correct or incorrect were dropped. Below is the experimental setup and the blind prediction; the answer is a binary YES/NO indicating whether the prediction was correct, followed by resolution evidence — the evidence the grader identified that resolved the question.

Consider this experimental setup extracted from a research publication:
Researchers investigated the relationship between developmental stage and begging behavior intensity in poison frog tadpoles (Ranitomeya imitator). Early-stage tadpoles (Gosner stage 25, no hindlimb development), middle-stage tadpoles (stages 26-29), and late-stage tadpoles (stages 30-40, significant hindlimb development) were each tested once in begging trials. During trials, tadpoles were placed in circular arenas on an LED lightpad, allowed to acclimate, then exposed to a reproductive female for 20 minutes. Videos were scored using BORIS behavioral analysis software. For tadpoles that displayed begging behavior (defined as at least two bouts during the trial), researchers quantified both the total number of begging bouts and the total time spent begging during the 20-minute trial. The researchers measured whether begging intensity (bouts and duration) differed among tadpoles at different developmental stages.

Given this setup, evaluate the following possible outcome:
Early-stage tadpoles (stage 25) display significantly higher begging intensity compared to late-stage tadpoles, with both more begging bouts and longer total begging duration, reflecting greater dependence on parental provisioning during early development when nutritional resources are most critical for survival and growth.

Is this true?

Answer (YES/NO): NO